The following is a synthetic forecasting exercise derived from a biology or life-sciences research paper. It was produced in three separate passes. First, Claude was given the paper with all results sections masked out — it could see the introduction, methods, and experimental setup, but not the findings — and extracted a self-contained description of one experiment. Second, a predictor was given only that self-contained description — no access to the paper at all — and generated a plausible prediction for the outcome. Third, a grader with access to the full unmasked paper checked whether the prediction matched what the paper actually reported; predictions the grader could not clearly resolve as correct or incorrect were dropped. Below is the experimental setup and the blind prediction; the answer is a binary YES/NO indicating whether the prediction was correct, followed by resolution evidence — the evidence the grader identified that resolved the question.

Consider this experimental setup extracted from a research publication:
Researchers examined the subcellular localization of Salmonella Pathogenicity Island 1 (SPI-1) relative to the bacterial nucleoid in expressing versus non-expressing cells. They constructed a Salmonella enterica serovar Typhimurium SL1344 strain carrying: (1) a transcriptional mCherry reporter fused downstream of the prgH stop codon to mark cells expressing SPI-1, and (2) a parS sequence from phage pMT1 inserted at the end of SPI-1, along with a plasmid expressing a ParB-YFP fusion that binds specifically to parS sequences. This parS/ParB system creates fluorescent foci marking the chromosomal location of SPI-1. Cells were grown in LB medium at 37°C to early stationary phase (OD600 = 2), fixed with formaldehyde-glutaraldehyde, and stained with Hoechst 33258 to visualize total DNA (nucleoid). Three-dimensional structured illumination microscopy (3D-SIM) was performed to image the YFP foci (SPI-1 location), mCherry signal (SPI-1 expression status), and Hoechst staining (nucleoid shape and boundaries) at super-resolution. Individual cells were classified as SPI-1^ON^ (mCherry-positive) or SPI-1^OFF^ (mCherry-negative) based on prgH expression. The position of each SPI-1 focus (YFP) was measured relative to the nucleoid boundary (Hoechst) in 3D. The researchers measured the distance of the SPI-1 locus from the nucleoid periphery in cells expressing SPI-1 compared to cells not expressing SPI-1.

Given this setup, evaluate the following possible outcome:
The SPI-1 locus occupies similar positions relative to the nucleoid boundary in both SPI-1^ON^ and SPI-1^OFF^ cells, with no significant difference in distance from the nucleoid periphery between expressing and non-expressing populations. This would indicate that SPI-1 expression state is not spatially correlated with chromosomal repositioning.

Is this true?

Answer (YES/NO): NO